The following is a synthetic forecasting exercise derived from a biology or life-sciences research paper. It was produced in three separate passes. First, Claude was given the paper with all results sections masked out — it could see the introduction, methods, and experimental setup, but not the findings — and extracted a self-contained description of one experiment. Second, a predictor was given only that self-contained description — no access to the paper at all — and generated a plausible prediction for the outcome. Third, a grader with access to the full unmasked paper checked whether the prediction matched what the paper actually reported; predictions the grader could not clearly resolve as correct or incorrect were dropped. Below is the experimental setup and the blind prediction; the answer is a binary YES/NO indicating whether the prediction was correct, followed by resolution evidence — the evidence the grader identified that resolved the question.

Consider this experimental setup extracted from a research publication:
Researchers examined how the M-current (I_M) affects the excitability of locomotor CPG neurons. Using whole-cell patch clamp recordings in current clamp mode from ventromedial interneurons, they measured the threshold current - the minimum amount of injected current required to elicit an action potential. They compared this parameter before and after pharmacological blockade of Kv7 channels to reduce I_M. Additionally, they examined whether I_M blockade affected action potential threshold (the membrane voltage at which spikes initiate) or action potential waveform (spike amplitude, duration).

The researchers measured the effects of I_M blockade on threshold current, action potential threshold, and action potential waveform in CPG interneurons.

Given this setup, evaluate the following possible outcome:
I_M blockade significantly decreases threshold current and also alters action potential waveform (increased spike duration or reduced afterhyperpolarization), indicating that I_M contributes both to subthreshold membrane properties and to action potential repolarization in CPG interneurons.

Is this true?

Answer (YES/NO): NO